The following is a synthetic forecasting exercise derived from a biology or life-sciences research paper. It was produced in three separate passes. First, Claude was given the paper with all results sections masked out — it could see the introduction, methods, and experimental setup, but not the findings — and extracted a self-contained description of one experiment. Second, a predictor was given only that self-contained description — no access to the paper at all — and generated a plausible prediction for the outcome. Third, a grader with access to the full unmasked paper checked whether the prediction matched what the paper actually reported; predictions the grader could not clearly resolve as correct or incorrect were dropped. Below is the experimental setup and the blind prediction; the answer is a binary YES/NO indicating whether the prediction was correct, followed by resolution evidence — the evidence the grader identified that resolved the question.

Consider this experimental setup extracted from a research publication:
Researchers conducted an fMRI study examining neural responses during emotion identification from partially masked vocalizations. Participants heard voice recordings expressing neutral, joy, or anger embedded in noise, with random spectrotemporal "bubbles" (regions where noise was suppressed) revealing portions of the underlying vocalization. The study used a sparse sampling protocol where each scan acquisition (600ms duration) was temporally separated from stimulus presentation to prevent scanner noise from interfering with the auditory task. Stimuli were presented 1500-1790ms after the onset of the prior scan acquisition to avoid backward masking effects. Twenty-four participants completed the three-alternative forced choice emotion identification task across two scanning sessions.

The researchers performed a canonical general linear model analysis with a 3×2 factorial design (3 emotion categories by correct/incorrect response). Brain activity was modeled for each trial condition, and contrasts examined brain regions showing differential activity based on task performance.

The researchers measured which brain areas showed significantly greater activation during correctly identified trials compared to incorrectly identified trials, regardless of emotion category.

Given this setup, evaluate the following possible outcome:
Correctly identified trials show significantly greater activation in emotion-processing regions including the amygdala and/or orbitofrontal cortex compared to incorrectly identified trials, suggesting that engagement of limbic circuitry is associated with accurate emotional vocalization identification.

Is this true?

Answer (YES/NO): NO